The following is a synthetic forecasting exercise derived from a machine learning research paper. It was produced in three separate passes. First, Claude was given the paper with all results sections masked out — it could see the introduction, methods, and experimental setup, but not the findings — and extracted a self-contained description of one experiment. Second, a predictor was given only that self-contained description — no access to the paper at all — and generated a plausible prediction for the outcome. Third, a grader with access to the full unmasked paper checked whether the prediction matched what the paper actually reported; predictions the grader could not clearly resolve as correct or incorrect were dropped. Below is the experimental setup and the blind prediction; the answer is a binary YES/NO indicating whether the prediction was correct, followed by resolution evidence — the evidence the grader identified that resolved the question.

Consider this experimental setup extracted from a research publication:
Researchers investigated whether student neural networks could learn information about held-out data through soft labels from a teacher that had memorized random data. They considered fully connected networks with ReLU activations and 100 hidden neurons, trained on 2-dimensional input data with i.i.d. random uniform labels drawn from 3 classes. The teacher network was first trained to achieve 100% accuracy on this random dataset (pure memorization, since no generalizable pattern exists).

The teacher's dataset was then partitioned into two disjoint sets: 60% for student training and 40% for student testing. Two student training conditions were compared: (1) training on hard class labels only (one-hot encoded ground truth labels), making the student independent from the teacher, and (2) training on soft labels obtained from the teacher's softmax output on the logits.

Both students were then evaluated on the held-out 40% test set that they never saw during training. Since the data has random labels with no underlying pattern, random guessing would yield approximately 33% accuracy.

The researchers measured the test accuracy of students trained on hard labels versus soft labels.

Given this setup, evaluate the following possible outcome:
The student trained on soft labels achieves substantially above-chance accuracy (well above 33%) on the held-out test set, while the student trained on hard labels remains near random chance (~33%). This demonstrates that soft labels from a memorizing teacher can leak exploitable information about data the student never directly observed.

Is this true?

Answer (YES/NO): YES